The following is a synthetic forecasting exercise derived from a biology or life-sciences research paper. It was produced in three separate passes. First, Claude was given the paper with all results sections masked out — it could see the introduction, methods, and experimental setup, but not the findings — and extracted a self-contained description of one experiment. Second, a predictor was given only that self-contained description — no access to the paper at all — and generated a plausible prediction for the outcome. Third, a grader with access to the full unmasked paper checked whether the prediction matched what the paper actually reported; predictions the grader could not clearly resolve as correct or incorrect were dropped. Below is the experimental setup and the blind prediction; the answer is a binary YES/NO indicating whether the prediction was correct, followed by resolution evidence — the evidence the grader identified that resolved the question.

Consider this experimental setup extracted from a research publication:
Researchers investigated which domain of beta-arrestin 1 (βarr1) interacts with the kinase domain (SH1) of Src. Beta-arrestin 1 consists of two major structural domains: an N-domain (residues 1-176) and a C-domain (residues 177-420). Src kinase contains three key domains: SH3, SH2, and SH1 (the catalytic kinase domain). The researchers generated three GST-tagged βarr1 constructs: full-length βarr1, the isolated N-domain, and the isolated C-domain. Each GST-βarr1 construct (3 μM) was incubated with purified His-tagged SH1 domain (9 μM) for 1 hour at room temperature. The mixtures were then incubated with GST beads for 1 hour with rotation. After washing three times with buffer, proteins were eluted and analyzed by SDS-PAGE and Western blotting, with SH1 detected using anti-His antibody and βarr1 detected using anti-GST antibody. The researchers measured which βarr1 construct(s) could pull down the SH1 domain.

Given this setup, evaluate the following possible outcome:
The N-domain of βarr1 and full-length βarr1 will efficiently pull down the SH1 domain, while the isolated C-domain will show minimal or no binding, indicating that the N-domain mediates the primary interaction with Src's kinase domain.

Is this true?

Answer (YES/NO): YES